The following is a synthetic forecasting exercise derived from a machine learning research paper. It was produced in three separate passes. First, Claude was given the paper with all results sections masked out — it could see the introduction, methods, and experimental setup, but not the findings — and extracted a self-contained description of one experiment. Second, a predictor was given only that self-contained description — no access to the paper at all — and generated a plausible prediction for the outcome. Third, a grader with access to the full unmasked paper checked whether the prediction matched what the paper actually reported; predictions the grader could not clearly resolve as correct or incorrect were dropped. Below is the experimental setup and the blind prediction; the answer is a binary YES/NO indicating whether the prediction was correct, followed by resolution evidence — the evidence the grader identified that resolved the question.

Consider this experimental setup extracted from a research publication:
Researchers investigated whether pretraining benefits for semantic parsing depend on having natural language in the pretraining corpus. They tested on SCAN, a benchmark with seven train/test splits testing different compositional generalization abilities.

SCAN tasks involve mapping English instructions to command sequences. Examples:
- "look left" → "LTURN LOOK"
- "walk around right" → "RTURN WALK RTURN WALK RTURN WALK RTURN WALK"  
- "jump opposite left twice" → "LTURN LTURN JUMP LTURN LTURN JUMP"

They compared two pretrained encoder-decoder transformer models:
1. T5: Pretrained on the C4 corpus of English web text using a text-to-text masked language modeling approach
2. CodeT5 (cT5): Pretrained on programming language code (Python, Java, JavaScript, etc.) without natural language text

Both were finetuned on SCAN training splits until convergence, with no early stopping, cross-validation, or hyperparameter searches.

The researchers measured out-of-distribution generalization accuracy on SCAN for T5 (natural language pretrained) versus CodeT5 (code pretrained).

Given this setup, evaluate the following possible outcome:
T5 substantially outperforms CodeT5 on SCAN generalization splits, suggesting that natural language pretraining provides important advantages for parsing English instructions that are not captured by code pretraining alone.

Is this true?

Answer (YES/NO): NO